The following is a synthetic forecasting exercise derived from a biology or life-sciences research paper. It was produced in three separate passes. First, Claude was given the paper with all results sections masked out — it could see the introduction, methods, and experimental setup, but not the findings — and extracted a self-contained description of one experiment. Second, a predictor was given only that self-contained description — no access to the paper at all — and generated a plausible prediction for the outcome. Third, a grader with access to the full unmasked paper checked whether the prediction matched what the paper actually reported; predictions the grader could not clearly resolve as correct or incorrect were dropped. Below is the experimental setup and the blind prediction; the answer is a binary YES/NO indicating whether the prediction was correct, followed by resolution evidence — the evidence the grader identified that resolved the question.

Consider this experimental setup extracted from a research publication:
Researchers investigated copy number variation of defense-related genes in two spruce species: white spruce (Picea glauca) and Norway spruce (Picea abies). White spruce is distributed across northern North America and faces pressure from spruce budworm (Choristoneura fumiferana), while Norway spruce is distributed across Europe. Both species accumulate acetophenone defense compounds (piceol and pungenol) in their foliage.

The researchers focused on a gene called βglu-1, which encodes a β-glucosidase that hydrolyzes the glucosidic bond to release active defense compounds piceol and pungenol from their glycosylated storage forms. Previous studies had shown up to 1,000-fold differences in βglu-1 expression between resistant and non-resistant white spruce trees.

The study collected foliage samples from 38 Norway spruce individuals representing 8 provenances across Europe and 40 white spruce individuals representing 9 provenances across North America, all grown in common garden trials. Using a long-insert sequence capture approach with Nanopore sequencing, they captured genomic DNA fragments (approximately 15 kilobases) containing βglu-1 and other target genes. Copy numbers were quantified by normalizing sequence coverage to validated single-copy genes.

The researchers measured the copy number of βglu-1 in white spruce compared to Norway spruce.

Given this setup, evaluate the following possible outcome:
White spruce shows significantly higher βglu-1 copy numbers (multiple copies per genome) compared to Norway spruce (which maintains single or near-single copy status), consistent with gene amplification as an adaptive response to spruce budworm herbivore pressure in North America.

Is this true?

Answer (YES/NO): NO